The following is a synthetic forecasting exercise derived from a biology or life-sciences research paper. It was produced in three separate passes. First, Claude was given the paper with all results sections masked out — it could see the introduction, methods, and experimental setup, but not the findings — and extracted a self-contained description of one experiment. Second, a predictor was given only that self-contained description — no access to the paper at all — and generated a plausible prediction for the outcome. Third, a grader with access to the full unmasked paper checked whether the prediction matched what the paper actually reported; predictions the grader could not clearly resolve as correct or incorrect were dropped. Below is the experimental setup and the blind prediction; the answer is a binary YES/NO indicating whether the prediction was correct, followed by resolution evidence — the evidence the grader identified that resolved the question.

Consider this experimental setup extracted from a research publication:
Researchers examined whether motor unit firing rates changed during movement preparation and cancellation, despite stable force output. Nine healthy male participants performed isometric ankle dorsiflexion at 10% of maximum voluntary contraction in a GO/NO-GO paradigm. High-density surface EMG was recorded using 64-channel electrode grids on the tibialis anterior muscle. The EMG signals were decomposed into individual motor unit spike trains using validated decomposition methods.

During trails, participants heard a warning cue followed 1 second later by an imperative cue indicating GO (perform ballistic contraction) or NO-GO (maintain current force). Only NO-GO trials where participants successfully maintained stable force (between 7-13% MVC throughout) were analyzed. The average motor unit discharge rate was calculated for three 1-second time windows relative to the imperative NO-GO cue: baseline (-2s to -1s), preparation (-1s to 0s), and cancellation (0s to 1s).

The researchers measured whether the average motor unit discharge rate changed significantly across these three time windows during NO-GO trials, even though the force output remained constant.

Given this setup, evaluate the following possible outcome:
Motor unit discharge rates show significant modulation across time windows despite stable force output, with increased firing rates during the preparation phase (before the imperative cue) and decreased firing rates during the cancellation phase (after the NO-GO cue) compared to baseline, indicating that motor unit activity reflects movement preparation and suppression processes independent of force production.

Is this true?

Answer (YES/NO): NO